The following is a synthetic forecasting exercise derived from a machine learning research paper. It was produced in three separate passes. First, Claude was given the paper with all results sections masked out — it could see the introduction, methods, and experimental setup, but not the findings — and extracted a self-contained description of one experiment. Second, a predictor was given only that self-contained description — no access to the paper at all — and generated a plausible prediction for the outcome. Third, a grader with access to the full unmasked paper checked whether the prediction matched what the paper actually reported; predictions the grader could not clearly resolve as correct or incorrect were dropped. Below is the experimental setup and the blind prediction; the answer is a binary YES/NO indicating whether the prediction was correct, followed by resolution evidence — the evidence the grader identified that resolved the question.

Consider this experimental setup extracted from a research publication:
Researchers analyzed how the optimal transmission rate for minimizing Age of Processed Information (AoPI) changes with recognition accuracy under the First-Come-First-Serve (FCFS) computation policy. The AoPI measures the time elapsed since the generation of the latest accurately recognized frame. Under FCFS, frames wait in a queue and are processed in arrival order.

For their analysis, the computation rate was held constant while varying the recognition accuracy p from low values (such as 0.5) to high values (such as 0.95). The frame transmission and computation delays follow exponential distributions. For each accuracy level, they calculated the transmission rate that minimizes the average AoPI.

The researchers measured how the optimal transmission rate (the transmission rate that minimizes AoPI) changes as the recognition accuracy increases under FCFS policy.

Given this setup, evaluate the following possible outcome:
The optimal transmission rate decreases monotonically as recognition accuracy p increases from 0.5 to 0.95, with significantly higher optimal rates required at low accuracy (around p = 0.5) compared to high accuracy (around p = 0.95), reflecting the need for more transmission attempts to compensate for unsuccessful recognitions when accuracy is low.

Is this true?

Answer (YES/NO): YES